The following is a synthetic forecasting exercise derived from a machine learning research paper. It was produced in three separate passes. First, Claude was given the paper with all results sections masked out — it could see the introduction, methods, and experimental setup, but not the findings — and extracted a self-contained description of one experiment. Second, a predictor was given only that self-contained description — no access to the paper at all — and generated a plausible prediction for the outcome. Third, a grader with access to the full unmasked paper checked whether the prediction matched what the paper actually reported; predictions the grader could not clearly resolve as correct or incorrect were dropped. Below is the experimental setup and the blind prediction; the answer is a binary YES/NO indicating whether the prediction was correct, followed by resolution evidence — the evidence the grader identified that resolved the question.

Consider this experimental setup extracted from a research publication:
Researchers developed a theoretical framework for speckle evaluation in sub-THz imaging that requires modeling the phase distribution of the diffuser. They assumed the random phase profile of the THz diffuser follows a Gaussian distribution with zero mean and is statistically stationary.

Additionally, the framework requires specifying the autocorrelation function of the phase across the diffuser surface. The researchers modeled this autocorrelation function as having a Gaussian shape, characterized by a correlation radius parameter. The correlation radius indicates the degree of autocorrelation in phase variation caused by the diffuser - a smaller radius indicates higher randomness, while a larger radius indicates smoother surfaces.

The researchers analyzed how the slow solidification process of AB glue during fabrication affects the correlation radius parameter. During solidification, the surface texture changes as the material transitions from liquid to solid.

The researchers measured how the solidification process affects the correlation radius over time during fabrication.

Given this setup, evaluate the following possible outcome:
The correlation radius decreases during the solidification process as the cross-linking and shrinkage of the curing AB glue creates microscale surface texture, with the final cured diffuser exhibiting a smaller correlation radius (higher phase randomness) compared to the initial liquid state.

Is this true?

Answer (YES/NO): NO